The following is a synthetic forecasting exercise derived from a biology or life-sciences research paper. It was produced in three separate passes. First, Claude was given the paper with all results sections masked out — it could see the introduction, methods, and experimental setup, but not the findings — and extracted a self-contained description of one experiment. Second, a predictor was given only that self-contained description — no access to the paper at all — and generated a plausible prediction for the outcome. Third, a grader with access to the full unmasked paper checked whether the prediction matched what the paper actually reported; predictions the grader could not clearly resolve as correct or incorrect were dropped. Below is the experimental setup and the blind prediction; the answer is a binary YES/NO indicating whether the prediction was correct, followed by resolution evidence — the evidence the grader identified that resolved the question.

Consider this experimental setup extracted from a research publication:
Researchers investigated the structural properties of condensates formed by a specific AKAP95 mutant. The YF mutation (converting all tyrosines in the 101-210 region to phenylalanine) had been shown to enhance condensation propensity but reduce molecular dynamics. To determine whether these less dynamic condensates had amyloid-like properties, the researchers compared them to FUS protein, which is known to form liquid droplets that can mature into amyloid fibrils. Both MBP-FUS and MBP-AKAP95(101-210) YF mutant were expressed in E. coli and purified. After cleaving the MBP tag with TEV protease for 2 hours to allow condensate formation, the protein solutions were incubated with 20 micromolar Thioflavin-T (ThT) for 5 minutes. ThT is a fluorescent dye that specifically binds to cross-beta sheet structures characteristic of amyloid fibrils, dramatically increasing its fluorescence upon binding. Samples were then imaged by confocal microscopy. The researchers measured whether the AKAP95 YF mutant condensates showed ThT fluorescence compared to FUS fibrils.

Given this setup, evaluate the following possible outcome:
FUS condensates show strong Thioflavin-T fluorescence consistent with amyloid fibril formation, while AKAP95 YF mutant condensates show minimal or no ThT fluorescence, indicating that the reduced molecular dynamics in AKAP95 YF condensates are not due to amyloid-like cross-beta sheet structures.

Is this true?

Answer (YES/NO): YES